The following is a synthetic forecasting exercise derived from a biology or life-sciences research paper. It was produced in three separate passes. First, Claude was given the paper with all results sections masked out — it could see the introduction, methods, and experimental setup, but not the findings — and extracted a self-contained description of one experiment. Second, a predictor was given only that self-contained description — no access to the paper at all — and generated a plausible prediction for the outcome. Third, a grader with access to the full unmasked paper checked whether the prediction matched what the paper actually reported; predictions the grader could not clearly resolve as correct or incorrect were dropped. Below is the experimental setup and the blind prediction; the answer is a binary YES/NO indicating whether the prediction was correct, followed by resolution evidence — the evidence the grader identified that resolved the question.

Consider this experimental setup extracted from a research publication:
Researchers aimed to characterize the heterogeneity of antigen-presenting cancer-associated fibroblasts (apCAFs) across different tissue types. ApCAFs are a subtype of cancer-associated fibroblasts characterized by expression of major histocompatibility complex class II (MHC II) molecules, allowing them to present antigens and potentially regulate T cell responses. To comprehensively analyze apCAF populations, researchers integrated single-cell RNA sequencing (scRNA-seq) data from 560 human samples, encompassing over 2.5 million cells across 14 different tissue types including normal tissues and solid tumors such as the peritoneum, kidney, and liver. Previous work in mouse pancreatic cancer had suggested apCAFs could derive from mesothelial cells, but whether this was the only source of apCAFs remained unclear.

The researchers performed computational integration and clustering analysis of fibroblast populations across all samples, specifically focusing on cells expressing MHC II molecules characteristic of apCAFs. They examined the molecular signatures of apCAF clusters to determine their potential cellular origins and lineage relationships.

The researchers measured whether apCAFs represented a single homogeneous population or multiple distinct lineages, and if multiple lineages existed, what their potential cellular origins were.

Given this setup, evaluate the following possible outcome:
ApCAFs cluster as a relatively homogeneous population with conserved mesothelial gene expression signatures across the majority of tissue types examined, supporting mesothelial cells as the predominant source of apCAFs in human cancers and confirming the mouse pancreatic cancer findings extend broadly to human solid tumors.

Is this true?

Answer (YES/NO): NO